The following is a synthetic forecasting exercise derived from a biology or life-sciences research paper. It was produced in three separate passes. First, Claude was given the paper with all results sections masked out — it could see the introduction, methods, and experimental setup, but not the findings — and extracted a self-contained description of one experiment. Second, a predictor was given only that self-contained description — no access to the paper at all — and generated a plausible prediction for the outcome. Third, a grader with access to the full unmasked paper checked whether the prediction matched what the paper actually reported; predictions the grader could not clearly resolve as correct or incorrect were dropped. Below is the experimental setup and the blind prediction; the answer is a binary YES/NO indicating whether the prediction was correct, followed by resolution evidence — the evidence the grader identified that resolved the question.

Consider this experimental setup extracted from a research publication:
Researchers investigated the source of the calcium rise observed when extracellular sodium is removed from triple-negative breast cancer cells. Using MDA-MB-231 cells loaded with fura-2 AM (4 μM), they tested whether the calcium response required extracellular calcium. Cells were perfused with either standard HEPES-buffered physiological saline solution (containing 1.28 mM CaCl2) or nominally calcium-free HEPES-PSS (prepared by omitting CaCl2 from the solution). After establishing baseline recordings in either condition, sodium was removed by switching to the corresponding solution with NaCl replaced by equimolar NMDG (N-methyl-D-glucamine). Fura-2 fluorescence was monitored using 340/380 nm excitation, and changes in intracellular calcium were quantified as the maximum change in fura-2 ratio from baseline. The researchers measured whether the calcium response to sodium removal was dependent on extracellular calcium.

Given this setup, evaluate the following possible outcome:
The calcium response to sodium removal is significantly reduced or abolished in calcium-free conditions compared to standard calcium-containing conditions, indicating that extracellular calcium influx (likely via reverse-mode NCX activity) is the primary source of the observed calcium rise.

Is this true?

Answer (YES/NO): NO